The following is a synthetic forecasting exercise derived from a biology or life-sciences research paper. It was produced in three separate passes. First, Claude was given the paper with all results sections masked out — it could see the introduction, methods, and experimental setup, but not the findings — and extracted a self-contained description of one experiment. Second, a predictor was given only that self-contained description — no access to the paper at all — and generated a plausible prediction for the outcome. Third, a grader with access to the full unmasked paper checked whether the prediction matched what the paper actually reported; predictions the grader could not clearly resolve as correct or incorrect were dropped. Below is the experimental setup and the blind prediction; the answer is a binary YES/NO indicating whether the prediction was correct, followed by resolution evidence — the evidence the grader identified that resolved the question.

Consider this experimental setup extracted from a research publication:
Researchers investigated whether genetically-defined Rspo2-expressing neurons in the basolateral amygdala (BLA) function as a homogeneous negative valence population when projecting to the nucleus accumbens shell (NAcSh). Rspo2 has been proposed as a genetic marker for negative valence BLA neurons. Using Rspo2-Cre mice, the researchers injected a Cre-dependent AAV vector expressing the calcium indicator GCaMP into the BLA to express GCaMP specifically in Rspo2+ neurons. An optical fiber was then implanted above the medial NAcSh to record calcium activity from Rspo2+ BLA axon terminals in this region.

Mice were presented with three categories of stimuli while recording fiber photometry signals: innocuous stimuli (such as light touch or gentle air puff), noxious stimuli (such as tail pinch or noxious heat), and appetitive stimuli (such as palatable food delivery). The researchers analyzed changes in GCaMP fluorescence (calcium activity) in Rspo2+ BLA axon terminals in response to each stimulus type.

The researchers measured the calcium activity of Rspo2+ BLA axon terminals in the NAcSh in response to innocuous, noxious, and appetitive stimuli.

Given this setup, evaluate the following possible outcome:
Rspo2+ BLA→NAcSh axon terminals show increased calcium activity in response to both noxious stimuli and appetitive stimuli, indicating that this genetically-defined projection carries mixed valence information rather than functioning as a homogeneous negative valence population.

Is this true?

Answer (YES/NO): NO